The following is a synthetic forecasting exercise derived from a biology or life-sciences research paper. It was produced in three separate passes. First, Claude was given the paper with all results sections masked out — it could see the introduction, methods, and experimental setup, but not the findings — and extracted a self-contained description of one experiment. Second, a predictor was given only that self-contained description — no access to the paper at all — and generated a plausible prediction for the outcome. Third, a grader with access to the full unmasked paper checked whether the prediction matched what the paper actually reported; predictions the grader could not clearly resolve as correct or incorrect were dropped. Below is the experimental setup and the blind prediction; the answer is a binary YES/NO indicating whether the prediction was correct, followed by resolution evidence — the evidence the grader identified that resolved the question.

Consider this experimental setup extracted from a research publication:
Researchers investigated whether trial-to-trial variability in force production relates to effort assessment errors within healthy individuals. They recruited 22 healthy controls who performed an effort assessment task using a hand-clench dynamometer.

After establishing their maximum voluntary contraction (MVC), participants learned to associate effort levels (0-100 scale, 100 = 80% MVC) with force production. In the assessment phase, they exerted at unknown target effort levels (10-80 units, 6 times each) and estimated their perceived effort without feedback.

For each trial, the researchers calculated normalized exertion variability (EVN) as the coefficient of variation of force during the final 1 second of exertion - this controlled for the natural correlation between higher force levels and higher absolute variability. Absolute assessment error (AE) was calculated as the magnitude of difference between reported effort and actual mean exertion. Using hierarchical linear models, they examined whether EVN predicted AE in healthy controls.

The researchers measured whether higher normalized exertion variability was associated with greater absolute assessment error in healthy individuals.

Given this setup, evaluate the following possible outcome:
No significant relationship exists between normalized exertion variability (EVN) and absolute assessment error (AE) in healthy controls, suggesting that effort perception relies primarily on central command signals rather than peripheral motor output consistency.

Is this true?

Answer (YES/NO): NO